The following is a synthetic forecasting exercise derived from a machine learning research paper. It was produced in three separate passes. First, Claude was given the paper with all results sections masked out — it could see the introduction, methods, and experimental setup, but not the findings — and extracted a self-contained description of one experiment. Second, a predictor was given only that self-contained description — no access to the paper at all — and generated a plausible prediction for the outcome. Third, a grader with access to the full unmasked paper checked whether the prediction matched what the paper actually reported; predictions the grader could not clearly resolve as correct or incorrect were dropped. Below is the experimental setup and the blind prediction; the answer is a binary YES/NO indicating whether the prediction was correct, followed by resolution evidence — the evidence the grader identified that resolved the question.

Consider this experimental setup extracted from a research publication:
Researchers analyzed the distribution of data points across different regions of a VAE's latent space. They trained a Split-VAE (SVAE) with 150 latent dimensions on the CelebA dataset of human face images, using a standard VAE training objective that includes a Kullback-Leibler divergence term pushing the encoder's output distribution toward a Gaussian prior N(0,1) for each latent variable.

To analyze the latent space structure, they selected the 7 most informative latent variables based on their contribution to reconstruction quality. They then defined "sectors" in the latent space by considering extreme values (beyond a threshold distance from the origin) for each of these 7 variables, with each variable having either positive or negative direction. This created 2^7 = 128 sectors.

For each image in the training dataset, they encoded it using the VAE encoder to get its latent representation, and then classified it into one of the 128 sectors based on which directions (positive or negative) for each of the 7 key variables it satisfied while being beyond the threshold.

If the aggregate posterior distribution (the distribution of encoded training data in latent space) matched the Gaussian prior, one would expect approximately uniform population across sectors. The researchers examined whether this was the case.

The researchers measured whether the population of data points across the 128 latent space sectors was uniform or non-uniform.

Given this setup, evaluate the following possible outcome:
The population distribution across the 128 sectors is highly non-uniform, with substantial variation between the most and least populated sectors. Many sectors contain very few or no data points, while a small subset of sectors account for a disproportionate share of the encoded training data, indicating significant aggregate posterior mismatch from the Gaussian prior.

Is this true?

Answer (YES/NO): YES